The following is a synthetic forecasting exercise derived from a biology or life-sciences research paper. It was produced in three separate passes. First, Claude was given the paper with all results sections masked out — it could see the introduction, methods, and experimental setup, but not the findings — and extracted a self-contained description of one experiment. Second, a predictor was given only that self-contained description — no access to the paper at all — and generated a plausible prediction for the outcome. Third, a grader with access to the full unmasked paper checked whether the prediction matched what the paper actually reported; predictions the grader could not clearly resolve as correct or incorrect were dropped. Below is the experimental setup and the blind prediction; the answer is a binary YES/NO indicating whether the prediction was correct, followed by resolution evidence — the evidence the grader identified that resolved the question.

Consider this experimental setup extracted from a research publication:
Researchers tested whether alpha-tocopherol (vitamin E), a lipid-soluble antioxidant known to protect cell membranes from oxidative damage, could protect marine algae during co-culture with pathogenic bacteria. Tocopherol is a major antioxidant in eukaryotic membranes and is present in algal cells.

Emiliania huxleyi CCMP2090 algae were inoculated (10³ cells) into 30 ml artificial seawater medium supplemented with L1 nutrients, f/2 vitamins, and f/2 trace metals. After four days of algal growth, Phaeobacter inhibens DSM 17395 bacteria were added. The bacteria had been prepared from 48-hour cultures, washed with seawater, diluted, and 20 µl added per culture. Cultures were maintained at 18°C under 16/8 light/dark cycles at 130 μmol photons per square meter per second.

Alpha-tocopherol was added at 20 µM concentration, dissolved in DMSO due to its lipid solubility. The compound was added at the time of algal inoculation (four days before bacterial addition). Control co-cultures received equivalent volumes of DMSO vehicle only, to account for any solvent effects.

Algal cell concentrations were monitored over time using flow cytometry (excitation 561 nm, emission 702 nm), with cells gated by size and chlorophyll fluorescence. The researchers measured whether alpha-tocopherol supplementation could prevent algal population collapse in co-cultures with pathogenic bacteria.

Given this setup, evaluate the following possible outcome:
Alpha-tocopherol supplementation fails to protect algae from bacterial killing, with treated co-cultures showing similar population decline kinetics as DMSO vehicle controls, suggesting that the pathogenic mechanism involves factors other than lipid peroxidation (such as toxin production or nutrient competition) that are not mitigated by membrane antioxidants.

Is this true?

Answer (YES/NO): NO